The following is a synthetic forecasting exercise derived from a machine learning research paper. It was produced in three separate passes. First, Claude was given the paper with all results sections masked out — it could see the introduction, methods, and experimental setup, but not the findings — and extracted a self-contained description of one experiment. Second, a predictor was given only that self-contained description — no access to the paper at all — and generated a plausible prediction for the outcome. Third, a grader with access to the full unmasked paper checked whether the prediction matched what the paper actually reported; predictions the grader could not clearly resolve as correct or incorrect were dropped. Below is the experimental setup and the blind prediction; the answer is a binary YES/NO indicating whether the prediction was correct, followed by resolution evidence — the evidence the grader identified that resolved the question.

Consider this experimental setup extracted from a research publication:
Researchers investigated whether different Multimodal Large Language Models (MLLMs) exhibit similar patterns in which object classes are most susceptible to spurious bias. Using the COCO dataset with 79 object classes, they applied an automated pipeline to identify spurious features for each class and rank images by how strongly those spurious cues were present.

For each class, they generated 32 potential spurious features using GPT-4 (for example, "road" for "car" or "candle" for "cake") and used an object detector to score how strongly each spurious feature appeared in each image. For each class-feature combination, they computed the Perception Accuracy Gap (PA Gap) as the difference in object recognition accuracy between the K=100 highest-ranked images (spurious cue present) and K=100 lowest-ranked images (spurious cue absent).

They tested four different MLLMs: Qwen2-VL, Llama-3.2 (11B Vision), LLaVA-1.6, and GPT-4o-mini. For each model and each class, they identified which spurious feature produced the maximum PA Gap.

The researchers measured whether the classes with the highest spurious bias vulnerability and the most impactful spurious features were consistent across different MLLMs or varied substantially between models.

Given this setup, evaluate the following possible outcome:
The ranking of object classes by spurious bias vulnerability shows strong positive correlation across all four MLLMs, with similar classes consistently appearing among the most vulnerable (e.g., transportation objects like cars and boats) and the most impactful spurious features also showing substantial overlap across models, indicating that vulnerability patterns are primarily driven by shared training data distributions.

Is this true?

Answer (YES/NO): NO